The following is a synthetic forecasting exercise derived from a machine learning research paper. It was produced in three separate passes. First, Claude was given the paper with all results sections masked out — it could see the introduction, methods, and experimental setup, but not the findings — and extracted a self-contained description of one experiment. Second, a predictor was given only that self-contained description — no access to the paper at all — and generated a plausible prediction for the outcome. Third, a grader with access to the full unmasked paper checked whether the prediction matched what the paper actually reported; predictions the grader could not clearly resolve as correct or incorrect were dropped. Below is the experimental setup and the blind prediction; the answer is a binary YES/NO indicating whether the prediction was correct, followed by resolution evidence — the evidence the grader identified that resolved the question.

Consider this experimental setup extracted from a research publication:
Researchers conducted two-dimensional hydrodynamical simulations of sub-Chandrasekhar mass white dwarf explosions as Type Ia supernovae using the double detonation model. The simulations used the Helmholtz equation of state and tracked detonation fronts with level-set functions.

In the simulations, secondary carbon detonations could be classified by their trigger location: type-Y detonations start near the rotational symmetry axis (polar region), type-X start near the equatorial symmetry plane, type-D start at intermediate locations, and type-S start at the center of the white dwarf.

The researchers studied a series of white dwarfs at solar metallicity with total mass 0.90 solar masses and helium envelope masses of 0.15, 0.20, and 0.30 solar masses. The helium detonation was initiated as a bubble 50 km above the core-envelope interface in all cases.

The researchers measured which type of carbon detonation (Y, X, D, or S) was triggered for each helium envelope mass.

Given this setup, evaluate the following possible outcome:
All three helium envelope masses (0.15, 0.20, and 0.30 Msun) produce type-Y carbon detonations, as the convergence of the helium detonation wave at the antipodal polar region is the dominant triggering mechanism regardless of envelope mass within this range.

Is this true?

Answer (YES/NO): NO